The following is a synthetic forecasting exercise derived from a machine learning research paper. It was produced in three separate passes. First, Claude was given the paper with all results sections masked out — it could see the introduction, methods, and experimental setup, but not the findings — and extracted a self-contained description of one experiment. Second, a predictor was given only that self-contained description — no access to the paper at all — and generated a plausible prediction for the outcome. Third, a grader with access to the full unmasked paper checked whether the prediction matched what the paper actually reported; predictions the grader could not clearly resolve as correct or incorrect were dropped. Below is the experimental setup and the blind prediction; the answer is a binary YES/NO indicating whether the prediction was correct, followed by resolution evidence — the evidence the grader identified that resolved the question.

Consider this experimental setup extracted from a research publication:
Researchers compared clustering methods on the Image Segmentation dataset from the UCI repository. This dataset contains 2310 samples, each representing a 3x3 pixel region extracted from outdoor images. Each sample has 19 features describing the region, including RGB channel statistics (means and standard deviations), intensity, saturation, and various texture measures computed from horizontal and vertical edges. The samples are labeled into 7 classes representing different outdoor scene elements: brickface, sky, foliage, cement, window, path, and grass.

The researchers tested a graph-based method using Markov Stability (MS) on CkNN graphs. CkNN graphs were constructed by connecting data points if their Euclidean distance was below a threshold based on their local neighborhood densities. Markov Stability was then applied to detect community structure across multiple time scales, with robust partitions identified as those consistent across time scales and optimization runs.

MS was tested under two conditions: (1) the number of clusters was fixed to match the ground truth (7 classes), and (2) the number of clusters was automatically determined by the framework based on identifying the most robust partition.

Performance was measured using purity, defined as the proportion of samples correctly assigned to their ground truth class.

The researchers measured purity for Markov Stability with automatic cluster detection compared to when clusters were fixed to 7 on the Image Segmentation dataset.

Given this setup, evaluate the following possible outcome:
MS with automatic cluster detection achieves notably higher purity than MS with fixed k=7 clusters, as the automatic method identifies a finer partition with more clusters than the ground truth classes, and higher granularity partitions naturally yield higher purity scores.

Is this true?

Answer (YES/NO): YES